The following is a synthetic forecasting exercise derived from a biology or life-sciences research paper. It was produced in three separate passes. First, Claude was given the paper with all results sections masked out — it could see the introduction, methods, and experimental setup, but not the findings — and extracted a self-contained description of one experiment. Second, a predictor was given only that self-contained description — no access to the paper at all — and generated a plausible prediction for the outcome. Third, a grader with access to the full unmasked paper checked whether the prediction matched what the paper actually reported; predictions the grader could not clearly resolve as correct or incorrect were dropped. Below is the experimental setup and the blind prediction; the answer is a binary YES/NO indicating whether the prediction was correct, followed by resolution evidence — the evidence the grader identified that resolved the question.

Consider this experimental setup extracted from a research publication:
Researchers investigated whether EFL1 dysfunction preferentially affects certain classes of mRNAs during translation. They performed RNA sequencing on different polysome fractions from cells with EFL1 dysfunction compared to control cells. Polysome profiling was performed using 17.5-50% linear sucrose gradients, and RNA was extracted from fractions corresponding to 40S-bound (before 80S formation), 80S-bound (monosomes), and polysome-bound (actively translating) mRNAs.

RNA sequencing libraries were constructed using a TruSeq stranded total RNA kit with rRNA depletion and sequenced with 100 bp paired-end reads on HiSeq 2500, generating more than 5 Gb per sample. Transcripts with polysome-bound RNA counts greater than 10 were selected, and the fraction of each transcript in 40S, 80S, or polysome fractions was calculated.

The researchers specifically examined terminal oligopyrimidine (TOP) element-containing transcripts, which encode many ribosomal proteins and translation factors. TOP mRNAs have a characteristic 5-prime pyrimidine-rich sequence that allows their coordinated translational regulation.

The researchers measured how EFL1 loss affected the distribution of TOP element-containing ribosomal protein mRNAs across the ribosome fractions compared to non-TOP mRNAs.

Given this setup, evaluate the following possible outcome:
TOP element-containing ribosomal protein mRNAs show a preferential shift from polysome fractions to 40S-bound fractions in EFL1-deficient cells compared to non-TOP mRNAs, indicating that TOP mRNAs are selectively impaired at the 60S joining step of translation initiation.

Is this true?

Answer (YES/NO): NO